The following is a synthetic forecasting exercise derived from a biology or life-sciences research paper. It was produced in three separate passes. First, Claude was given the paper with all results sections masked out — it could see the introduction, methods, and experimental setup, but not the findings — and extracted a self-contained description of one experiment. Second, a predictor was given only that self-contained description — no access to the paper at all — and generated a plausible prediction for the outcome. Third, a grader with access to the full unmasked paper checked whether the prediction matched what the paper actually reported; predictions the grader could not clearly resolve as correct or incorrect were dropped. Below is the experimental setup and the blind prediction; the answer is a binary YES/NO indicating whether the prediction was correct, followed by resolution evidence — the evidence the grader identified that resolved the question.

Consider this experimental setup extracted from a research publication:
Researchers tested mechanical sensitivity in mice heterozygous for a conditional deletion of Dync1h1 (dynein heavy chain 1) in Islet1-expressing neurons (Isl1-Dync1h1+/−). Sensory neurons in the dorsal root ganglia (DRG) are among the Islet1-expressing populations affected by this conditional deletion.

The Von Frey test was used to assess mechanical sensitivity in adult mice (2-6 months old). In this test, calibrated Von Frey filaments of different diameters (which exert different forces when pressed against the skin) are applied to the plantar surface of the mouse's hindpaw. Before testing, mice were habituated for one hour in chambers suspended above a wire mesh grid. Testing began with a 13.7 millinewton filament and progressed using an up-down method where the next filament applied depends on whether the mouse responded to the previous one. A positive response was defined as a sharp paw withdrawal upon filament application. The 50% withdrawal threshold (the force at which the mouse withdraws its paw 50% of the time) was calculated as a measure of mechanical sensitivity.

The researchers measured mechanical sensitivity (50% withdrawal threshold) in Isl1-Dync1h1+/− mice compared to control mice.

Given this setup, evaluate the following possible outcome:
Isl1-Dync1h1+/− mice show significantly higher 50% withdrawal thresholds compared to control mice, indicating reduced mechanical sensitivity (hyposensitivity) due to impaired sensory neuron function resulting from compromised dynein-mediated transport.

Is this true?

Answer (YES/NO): YES